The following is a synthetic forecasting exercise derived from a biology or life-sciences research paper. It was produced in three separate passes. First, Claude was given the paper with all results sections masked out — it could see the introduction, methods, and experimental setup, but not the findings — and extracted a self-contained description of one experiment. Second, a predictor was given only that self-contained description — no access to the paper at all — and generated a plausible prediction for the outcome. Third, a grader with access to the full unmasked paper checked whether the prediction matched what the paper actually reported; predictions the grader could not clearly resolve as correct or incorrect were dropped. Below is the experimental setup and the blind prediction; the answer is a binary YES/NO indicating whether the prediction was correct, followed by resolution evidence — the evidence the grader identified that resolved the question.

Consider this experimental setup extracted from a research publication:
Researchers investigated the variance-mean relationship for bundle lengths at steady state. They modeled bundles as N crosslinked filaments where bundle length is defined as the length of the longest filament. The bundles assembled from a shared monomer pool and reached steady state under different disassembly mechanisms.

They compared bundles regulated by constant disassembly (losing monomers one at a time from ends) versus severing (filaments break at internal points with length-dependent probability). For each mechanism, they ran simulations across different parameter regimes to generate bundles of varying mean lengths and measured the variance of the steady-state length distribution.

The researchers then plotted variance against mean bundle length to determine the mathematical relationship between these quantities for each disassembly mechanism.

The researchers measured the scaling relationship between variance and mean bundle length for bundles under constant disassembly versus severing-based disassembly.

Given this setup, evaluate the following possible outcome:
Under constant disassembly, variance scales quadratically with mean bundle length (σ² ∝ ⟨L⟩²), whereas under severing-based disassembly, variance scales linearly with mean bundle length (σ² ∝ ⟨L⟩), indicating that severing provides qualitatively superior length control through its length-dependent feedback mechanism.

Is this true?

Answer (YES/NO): NO